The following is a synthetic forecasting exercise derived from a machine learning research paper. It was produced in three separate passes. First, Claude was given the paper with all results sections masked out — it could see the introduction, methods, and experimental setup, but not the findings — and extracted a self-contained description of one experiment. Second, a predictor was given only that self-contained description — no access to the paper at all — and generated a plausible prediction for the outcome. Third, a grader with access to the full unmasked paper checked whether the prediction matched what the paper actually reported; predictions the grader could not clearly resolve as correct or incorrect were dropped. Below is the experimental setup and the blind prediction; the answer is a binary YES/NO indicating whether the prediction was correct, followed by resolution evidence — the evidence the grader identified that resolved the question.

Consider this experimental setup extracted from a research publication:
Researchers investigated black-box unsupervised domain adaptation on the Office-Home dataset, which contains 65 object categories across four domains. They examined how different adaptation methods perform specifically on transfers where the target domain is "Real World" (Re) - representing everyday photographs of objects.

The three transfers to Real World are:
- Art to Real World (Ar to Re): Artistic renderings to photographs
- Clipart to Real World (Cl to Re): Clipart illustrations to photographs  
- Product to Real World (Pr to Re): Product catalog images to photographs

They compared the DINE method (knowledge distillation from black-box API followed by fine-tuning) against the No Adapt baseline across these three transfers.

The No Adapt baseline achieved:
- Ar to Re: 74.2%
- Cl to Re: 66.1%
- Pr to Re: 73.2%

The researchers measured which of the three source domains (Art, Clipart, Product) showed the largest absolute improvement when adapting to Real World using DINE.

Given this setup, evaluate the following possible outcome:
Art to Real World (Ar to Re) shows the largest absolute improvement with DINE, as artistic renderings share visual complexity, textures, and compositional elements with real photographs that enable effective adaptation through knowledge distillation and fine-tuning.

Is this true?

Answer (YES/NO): NO